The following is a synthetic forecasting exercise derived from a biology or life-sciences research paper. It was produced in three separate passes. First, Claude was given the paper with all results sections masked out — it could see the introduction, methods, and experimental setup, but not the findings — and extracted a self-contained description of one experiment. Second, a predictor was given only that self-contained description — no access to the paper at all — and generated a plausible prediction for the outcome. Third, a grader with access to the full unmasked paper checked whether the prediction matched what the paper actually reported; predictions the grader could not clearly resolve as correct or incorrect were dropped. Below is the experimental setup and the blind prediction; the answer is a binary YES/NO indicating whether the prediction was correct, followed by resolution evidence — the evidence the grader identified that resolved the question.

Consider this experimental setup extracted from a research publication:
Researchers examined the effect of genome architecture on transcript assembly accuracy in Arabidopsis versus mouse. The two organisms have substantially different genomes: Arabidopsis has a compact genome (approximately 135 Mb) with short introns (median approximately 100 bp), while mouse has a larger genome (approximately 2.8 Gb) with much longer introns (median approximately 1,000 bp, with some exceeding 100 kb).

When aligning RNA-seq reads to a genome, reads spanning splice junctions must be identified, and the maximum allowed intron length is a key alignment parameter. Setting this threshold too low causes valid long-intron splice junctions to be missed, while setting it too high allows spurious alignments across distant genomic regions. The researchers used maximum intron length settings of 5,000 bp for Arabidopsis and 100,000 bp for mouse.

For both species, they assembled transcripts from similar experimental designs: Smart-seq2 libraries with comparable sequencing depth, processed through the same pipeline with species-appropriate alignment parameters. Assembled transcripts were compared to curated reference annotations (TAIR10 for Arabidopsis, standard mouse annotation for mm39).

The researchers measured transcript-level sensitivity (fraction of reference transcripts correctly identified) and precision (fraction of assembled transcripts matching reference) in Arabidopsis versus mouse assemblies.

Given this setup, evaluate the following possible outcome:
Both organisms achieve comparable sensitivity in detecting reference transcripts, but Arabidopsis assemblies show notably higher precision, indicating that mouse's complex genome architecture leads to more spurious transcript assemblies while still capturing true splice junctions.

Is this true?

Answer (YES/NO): NO